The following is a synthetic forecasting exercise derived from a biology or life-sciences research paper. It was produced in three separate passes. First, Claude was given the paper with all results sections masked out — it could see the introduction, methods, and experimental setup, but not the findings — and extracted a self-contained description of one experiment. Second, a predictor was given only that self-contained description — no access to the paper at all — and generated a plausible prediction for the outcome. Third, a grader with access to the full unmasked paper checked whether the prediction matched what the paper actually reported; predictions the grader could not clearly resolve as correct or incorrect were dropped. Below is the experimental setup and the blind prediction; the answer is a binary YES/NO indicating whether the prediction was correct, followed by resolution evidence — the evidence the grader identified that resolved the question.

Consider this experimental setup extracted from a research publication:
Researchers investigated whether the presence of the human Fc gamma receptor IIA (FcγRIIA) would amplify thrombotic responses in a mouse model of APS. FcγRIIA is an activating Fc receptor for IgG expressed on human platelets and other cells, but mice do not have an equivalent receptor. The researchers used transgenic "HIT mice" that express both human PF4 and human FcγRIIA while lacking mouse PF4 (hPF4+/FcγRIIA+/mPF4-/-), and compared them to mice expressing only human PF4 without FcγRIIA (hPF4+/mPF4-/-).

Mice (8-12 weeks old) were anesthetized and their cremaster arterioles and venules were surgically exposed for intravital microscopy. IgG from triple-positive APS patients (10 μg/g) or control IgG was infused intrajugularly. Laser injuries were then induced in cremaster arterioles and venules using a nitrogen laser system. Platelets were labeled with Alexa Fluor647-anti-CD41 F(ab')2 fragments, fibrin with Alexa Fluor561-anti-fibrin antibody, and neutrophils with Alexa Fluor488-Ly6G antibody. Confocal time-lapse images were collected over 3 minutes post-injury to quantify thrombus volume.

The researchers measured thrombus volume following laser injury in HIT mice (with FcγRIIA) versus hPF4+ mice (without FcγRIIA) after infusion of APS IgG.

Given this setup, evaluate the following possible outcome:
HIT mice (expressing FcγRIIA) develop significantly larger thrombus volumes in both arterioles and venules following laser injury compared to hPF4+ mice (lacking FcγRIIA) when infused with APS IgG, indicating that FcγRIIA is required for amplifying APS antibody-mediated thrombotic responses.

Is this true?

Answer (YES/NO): NO